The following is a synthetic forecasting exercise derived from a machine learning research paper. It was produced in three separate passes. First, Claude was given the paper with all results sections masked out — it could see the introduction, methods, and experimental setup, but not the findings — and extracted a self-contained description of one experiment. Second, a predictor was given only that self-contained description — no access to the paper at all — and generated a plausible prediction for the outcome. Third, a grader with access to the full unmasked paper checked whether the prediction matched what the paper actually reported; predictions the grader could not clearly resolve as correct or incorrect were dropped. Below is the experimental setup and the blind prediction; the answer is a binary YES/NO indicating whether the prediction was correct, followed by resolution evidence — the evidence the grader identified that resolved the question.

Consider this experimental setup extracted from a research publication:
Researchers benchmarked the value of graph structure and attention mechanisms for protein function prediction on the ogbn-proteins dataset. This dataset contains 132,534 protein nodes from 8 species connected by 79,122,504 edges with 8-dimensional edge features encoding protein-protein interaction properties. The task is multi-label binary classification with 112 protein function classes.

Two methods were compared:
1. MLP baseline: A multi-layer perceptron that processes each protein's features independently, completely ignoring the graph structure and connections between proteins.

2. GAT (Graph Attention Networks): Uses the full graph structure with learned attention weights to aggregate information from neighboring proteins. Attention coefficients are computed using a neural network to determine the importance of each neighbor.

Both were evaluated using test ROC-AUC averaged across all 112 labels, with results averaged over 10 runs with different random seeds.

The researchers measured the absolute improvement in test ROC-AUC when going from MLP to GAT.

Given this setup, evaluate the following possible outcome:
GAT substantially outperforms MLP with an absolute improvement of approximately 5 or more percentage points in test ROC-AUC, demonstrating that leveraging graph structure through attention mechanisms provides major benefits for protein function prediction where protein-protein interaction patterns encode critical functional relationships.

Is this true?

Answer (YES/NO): YES